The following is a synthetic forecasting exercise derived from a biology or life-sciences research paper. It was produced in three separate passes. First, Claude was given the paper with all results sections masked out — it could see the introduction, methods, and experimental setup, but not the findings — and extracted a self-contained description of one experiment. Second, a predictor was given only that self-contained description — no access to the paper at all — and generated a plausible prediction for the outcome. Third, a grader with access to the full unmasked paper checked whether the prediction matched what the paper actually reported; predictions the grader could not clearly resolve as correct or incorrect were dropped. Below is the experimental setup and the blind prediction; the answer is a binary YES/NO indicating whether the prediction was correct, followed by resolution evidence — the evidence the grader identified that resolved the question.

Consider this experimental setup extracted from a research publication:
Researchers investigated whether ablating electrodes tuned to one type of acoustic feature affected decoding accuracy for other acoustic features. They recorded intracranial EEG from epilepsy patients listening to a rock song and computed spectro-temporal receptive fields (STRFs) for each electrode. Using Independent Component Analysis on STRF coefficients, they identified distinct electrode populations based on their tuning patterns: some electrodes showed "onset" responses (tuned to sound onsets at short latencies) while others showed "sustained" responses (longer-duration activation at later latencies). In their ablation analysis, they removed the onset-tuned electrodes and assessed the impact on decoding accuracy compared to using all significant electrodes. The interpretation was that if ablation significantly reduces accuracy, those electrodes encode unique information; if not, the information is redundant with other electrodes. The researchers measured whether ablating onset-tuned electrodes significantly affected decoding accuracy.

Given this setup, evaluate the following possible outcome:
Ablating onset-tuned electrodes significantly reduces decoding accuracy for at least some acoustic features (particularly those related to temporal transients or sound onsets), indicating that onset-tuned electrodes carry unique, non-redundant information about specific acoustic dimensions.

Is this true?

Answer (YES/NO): YES